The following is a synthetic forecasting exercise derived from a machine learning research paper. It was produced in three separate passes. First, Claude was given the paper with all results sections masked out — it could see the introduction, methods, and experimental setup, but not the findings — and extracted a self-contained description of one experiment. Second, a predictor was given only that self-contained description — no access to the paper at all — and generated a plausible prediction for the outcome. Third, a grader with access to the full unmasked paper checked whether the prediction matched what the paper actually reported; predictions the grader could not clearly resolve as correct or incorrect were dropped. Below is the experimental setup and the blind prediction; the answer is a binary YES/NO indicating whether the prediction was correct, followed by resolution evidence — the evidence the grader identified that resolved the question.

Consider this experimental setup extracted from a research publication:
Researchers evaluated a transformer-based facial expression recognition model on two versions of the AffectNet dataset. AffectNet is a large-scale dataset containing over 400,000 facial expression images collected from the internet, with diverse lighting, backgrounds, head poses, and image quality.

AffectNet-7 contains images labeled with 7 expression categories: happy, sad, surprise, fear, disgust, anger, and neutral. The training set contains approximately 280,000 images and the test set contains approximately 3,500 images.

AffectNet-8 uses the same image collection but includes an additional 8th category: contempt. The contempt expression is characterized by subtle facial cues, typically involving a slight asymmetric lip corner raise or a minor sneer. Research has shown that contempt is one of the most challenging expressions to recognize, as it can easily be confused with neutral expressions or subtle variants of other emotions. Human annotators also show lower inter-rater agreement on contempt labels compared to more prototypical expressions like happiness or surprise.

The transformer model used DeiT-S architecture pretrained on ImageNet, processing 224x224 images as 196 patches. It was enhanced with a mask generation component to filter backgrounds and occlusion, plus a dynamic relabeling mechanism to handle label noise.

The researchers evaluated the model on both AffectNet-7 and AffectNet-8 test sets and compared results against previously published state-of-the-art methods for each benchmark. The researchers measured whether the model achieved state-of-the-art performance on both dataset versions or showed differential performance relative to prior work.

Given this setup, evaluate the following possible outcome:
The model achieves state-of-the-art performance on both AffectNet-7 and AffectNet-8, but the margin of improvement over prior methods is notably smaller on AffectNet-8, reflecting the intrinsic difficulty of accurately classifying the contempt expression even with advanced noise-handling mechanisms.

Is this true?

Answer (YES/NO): NO